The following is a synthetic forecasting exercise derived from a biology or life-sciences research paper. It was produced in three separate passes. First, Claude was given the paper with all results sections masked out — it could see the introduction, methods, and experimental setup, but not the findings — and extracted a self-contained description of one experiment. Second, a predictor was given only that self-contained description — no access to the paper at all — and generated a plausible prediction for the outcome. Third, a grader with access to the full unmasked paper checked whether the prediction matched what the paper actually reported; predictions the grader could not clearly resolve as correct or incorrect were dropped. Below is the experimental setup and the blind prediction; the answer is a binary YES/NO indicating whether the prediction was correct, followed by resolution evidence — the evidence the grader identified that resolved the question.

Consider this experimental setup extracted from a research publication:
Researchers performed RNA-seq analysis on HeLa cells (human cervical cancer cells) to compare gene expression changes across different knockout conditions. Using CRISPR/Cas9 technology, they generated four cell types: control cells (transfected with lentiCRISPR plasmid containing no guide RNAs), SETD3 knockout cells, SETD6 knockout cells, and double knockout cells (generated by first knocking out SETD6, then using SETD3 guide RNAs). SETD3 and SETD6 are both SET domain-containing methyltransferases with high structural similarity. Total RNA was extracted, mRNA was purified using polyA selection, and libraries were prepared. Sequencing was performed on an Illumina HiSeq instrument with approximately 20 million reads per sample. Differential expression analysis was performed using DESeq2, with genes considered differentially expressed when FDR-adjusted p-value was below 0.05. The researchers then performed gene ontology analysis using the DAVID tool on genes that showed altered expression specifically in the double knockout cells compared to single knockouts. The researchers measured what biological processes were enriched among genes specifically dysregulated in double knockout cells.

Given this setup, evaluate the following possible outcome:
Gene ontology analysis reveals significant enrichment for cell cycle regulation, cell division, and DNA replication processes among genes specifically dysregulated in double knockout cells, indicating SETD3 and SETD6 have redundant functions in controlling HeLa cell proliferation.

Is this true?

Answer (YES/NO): NO